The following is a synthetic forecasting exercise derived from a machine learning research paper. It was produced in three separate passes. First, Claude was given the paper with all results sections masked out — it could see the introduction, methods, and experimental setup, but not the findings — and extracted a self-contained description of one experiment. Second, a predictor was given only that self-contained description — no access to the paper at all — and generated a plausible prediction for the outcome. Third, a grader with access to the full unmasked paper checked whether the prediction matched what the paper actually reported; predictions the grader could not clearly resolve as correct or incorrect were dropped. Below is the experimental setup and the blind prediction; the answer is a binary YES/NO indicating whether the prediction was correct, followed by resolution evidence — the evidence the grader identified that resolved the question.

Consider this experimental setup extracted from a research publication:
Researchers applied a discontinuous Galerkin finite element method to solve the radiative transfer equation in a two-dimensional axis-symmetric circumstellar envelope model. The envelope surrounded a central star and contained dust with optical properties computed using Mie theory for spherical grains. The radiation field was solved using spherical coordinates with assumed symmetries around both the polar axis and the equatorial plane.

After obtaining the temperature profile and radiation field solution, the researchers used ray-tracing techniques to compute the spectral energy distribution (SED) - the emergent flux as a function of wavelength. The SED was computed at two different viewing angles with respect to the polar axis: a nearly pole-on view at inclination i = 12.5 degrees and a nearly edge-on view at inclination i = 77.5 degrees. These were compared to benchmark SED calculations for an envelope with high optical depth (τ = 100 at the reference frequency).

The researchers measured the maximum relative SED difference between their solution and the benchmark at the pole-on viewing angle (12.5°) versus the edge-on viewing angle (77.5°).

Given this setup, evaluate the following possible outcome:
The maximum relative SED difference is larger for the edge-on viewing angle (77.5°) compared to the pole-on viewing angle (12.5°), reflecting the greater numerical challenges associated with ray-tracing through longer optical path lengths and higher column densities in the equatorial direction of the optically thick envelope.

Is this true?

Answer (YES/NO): YES